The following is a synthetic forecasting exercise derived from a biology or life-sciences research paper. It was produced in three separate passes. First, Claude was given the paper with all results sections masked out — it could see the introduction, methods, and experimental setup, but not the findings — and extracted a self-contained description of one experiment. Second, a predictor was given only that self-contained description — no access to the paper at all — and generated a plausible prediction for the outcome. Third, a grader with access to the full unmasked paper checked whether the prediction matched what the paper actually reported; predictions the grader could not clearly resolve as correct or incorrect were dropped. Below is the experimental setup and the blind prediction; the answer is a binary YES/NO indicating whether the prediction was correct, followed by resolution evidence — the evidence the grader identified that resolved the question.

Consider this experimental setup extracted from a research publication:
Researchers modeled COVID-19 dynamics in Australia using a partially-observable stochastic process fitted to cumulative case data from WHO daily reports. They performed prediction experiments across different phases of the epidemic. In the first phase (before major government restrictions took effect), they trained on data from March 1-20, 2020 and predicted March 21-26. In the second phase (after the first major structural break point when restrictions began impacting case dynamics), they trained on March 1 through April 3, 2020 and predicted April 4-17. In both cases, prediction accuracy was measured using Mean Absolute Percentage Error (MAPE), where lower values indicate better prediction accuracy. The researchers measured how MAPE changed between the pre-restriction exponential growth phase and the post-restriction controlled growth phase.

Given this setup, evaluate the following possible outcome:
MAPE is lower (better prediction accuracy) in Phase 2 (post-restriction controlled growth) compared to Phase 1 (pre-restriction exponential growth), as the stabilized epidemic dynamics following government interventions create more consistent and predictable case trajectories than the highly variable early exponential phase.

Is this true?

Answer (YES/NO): YES